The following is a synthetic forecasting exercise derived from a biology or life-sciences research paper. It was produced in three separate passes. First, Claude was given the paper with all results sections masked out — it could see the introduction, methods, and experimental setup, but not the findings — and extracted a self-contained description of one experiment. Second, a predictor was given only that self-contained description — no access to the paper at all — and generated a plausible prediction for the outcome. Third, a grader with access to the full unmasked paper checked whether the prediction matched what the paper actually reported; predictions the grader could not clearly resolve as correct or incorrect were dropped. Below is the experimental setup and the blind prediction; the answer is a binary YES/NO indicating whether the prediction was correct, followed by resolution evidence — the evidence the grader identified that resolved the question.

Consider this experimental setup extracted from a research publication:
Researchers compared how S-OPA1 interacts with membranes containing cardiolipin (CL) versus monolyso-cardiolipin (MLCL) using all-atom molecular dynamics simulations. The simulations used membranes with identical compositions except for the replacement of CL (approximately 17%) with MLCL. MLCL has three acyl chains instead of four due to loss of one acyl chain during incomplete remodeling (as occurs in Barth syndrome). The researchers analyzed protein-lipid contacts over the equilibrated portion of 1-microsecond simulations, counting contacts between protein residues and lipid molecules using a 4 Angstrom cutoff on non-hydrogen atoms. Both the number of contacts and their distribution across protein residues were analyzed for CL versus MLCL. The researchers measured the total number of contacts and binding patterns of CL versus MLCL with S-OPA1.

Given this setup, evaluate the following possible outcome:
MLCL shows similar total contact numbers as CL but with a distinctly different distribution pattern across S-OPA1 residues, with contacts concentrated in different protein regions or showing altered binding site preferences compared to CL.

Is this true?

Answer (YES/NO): NO